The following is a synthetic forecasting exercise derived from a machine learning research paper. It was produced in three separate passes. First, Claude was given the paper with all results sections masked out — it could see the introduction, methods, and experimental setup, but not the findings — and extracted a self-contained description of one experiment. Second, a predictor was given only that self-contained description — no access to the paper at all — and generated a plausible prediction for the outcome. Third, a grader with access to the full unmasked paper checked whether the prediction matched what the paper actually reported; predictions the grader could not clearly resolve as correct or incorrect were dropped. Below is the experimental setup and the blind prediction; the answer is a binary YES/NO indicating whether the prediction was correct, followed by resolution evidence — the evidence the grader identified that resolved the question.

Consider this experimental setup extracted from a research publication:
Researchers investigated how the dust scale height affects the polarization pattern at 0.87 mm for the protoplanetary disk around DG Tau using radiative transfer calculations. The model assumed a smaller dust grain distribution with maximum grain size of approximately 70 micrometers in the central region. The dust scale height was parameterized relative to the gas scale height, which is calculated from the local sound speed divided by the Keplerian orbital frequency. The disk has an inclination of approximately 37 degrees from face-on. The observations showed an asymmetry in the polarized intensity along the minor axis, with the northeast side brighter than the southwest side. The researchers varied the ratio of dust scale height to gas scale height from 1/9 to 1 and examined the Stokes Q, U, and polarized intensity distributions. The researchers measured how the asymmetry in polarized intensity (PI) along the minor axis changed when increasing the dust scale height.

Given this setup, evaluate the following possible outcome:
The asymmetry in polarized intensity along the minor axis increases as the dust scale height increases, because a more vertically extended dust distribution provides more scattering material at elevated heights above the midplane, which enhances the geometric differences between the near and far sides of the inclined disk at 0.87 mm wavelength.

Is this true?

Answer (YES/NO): YES